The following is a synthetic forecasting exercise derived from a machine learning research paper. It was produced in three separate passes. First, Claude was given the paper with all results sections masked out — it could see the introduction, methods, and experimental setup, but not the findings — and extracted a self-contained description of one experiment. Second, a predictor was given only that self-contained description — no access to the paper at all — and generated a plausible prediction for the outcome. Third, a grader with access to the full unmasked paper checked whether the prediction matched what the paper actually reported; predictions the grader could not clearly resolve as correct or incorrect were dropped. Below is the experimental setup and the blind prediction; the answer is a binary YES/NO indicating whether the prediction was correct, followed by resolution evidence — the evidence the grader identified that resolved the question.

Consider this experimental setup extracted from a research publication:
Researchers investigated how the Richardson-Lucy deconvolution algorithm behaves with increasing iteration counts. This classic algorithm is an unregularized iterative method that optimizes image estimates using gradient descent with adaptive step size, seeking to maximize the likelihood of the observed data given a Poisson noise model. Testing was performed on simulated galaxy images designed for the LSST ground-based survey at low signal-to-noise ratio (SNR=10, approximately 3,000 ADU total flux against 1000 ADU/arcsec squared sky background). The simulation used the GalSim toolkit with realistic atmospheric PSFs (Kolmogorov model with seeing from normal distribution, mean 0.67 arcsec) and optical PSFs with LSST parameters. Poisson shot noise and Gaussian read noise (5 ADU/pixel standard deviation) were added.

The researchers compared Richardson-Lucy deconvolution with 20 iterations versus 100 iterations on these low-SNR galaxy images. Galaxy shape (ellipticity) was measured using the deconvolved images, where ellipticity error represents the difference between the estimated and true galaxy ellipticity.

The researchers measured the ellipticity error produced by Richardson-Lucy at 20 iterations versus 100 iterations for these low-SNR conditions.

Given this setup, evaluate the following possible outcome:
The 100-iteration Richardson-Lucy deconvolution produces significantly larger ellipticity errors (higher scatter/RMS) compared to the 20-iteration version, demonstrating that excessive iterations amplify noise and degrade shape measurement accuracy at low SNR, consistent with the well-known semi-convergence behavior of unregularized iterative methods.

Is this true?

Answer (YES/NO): YES